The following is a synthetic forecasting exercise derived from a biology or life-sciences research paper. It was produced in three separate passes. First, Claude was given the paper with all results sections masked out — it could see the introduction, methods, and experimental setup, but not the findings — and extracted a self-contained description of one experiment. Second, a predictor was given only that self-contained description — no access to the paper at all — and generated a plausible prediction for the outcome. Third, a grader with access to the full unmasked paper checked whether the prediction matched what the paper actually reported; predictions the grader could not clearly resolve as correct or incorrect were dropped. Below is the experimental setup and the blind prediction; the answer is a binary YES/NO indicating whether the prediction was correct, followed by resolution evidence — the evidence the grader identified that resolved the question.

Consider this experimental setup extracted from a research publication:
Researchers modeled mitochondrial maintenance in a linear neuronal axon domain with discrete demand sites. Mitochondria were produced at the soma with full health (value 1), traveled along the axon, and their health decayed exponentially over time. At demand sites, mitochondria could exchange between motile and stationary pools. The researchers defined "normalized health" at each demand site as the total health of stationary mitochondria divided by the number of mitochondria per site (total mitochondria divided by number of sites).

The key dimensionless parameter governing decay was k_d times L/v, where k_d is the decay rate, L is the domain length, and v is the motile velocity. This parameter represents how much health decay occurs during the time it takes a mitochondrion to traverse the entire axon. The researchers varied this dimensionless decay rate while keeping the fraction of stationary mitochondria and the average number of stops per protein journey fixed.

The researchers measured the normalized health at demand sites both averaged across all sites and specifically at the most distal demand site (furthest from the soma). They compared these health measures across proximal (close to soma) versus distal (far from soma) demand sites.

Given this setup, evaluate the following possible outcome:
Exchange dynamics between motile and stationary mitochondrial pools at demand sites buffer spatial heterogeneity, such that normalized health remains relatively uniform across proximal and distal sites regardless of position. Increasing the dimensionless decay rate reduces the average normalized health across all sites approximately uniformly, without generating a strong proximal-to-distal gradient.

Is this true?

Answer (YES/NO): NO